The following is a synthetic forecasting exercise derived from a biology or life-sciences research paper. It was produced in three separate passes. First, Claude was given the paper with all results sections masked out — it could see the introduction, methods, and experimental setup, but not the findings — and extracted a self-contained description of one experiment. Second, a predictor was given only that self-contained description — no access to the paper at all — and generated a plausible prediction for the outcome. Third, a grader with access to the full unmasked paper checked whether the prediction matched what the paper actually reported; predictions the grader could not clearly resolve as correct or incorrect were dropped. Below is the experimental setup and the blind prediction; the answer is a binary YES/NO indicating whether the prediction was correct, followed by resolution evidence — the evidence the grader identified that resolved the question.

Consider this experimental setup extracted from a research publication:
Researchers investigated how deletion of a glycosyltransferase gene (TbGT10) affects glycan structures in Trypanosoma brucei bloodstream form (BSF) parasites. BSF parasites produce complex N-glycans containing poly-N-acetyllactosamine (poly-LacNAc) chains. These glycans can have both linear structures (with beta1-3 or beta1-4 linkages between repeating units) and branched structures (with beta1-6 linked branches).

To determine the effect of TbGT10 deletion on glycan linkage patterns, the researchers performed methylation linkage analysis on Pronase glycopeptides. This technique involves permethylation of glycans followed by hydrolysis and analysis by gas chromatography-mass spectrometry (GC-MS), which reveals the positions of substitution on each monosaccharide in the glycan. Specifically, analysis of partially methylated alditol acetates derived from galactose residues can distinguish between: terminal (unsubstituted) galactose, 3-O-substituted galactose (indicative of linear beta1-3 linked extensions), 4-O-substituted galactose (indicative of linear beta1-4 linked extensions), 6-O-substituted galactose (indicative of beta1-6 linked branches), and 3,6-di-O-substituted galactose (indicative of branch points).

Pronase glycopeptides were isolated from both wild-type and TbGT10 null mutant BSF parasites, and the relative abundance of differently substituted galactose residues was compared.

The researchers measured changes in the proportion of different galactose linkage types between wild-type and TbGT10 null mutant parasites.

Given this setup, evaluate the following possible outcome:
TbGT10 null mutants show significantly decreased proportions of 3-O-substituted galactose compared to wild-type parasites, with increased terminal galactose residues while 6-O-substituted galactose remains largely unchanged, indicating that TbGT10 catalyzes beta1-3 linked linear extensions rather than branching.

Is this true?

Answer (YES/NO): NO